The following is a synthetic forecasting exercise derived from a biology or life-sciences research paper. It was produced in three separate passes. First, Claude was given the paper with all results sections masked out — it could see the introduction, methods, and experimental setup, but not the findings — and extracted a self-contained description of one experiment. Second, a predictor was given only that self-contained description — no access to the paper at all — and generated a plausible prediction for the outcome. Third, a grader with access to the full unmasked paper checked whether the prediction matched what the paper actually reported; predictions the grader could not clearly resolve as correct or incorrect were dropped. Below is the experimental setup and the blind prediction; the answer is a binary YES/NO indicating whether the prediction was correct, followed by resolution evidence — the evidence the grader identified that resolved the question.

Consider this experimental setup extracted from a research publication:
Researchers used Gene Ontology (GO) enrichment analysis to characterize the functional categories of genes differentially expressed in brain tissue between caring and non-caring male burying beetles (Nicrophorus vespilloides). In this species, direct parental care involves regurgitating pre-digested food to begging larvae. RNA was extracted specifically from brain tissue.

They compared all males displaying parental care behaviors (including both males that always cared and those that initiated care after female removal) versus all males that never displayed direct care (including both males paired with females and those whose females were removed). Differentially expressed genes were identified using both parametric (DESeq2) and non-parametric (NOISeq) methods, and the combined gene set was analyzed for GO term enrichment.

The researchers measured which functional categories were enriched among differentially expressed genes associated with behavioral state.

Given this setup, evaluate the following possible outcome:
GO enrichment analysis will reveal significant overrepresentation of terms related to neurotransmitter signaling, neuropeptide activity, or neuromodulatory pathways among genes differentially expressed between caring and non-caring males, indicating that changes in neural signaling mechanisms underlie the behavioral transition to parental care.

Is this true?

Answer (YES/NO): NO